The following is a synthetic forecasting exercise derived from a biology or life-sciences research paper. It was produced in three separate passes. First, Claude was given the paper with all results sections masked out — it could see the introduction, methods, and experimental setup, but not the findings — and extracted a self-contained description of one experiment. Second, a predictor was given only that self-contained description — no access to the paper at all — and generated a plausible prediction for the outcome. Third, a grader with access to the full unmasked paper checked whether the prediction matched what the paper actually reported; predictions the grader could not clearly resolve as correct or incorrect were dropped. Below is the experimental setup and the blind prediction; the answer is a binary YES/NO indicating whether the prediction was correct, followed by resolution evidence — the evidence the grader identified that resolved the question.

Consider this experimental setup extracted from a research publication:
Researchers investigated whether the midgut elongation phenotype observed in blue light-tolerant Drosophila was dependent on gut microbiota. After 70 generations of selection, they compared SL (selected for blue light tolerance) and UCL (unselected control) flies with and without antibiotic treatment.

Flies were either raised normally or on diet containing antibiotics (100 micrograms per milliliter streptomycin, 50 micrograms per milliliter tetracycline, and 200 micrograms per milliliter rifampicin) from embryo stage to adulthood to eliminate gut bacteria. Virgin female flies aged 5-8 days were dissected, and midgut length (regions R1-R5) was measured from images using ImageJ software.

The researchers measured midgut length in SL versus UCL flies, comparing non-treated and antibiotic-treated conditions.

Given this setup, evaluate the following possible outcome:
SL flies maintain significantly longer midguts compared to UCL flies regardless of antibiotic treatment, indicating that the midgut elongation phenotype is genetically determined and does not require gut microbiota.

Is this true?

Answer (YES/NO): NO